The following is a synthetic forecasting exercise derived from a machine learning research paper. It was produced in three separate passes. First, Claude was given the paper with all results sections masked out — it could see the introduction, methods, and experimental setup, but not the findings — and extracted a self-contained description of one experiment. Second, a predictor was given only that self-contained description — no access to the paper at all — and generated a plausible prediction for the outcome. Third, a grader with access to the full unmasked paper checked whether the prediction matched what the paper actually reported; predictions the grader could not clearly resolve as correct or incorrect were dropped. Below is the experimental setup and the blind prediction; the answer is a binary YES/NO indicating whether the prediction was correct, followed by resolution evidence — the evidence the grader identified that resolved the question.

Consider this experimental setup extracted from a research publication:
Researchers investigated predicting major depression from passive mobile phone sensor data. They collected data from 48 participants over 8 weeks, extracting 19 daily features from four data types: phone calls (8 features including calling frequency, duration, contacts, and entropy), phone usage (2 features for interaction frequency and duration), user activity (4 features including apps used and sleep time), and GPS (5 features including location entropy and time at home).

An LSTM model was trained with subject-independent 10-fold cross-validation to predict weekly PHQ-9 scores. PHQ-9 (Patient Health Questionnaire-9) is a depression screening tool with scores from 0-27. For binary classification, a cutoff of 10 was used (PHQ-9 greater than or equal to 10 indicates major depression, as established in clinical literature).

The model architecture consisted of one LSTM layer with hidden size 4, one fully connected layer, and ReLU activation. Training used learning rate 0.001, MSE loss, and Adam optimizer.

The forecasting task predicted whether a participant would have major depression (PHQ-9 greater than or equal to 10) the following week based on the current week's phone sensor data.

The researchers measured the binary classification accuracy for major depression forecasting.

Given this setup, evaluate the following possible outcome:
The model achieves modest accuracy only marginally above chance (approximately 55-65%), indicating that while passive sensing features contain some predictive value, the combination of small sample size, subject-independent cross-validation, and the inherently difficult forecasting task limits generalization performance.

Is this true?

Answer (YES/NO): NO